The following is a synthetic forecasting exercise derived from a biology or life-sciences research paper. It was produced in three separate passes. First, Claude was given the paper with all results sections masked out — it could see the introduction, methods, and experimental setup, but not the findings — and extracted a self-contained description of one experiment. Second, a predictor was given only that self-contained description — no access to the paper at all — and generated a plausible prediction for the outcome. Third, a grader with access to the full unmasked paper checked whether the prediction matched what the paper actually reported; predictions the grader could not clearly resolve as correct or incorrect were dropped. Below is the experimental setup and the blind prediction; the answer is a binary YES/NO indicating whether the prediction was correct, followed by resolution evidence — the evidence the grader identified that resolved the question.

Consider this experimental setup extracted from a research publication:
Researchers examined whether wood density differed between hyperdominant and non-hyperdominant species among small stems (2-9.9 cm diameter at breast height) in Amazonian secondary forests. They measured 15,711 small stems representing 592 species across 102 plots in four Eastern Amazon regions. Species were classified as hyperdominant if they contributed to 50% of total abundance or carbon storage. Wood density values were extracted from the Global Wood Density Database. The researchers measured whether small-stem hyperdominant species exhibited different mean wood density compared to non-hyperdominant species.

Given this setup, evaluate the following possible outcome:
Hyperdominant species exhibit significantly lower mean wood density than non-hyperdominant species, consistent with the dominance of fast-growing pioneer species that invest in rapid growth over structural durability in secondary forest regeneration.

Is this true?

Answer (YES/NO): NO